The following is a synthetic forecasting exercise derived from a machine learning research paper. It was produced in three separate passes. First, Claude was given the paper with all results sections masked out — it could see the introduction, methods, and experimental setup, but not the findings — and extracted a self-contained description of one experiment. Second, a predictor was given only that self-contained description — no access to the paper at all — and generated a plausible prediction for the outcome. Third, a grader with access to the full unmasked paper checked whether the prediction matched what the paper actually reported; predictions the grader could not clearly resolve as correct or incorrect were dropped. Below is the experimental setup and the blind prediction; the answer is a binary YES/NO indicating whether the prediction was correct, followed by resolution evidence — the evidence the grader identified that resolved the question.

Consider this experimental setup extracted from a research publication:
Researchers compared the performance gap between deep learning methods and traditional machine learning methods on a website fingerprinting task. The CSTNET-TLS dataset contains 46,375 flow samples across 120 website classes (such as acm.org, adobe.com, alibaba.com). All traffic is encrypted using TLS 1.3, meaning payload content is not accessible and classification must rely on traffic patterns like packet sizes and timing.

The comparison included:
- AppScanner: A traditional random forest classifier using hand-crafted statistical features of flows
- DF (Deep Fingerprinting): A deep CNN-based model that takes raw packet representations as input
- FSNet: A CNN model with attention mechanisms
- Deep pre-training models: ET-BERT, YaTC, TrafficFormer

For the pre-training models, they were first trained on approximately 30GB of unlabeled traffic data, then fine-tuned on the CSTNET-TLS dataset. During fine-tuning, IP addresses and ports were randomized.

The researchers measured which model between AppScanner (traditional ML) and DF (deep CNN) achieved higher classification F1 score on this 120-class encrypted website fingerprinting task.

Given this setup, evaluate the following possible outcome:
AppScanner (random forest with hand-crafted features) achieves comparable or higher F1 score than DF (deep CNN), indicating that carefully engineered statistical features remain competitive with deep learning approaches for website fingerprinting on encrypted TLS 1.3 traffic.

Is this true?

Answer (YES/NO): YES